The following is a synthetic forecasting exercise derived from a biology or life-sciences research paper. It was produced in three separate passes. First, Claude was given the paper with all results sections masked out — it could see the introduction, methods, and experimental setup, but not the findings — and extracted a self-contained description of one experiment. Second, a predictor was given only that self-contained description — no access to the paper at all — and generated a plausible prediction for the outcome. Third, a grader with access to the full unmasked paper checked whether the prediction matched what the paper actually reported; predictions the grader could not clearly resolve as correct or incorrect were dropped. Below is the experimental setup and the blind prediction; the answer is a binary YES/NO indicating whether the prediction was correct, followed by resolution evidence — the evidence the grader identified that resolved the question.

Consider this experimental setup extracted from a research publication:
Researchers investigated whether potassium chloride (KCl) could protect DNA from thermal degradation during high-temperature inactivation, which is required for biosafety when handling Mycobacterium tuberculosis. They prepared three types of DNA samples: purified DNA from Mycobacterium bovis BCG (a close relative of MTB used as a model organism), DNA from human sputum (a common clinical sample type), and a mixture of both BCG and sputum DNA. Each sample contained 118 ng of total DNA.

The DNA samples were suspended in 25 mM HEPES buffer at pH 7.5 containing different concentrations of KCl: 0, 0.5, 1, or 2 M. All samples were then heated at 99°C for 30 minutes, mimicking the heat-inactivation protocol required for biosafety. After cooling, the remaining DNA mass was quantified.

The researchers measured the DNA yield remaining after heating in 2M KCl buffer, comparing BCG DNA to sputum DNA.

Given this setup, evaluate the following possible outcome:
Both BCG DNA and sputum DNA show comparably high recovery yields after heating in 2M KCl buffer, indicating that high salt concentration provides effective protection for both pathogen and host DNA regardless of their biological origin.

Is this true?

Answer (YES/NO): NO